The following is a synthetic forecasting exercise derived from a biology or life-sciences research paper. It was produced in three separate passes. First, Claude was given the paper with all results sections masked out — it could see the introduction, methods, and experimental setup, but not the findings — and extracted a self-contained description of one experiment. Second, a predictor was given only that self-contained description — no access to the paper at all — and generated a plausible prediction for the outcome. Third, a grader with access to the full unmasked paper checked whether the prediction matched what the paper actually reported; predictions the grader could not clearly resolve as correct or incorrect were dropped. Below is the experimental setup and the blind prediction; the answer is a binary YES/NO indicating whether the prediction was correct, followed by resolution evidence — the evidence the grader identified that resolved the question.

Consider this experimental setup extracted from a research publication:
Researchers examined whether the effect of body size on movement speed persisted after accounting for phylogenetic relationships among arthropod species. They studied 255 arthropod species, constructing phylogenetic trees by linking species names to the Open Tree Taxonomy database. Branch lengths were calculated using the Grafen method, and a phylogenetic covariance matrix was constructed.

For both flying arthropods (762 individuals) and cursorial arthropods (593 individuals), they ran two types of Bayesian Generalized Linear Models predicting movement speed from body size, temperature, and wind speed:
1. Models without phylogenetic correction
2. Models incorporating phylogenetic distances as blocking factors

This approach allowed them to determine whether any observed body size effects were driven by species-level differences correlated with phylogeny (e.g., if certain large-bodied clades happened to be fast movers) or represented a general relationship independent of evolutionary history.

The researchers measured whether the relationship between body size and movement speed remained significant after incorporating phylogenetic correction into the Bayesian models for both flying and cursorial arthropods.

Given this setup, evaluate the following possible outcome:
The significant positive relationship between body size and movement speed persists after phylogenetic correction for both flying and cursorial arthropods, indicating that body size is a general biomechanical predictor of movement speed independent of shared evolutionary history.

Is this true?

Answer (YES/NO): NO